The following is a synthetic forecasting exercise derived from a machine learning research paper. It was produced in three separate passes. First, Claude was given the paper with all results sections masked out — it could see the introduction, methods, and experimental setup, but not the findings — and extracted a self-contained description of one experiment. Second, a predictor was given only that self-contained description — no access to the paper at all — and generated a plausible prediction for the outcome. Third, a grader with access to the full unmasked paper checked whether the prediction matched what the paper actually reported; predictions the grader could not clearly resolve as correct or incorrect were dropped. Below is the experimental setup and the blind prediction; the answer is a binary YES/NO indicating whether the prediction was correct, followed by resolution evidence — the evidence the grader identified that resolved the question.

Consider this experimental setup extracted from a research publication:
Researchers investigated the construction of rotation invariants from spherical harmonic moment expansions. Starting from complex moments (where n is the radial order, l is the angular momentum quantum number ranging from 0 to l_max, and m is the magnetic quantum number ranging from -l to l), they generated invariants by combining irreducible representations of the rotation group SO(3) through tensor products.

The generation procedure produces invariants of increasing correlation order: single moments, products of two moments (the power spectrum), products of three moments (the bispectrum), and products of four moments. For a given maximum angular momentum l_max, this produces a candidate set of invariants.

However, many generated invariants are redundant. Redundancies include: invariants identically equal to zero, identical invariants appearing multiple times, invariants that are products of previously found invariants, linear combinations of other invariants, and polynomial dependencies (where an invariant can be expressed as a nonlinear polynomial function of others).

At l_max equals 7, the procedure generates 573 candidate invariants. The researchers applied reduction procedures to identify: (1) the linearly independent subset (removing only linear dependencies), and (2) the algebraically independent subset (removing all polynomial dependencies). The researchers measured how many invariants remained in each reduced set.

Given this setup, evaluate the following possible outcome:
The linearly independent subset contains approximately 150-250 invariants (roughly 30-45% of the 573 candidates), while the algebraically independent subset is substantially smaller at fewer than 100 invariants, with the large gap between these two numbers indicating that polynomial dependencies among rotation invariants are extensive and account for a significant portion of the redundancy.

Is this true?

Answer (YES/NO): NO